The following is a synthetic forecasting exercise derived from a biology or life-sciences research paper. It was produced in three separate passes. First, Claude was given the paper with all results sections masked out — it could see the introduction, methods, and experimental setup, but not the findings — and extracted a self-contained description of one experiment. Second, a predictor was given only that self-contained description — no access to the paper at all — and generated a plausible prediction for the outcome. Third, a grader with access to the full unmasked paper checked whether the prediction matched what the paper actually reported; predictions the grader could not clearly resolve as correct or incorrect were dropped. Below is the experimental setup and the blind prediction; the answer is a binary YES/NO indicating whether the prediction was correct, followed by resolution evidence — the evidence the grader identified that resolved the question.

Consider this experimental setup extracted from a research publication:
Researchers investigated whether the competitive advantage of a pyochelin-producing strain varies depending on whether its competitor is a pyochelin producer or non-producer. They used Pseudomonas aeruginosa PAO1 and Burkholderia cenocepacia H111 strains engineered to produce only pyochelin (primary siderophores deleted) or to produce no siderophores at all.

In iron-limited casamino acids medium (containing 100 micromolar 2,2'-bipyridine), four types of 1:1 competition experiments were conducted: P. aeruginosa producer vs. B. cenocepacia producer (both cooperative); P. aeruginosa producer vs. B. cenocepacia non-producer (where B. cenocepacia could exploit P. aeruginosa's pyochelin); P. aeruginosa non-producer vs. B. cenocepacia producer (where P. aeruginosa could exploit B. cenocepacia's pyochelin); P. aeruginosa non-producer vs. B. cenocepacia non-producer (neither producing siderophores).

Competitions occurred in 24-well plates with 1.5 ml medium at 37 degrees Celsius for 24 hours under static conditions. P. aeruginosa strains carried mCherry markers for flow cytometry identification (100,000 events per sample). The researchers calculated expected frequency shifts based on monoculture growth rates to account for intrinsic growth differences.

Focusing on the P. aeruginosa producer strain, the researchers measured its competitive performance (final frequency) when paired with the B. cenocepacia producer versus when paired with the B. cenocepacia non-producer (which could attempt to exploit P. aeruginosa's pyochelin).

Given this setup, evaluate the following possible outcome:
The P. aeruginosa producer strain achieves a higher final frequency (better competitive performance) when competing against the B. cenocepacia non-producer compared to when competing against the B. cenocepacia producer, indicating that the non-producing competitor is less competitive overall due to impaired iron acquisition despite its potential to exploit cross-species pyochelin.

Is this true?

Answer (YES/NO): NO